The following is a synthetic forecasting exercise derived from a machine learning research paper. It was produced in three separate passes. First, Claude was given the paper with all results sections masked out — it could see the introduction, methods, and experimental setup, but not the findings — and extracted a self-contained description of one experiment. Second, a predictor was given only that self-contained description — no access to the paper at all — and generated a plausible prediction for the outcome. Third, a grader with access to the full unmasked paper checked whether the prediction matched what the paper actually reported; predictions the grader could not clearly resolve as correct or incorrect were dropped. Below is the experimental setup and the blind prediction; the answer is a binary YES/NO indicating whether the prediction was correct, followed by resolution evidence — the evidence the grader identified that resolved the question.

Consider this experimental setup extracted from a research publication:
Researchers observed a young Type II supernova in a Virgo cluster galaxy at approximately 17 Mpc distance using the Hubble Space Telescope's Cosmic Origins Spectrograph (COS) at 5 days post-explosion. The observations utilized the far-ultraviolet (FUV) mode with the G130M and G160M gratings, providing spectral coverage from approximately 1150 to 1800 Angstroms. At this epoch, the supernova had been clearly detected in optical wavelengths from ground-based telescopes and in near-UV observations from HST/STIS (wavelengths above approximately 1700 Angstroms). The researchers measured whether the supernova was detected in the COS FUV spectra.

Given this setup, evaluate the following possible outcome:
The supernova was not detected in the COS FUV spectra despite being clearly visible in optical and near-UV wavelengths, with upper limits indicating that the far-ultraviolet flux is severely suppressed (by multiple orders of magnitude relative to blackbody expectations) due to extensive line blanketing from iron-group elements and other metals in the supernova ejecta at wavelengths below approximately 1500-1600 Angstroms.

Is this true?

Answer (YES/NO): NO